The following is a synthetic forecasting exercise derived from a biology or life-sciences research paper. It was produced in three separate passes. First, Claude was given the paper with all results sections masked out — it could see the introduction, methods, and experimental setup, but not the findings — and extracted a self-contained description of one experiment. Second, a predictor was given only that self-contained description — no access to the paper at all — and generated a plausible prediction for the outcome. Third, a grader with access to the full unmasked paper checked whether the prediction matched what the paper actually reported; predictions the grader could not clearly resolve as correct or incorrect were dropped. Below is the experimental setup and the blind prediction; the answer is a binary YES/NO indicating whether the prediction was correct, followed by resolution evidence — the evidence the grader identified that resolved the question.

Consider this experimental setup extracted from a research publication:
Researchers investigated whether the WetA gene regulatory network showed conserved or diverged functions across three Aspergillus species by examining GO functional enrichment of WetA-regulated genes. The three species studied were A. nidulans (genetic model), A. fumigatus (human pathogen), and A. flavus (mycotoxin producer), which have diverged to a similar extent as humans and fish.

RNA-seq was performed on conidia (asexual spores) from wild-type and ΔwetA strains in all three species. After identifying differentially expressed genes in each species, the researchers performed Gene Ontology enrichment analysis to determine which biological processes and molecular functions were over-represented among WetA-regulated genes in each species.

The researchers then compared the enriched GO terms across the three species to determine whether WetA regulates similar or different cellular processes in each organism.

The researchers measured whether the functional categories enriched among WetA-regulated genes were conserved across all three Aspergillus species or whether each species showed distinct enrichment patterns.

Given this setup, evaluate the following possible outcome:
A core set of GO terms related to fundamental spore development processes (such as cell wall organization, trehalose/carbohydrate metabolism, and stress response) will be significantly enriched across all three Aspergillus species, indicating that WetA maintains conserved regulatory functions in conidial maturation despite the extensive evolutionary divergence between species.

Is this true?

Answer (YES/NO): YES